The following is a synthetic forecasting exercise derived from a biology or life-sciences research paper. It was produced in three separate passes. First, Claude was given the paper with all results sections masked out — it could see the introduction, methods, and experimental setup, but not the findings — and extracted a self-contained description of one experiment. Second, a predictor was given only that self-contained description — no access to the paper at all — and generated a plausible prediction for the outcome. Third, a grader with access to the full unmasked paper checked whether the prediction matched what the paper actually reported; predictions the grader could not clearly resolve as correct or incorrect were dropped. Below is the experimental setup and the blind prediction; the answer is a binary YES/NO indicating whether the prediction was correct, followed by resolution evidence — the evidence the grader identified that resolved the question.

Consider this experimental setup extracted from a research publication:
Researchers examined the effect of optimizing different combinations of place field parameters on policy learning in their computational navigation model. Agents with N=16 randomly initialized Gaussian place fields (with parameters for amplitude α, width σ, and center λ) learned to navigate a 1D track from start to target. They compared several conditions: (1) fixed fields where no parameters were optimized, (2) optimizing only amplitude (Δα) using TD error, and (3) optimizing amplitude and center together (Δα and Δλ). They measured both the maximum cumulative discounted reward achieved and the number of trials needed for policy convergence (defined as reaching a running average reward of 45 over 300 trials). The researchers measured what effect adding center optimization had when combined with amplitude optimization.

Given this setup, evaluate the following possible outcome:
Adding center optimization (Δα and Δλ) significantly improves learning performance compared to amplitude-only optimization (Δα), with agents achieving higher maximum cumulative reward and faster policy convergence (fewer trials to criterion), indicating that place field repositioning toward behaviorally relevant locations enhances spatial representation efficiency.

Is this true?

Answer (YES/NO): NO